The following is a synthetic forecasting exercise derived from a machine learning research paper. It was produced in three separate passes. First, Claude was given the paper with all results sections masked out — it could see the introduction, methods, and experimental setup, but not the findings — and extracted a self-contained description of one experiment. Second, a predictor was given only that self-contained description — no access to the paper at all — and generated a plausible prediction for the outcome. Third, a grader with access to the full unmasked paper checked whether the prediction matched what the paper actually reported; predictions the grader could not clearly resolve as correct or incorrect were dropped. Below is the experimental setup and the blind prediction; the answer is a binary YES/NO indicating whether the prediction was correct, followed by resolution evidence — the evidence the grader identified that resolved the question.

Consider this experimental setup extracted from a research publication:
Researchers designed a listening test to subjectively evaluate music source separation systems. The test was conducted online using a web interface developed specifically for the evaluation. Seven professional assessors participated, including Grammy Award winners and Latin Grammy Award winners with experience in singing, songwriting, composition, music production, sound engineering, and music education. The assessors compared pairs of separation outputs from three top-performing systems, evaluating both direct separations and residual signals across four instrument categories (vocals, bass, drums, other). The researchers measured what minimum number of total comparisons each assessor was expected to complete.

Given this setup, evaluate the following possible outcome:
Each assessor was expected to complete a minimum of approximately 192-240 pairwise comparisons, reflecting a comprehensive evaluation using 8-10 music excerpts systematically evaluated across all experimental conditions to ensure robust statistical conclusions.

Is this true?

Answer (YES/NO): NO